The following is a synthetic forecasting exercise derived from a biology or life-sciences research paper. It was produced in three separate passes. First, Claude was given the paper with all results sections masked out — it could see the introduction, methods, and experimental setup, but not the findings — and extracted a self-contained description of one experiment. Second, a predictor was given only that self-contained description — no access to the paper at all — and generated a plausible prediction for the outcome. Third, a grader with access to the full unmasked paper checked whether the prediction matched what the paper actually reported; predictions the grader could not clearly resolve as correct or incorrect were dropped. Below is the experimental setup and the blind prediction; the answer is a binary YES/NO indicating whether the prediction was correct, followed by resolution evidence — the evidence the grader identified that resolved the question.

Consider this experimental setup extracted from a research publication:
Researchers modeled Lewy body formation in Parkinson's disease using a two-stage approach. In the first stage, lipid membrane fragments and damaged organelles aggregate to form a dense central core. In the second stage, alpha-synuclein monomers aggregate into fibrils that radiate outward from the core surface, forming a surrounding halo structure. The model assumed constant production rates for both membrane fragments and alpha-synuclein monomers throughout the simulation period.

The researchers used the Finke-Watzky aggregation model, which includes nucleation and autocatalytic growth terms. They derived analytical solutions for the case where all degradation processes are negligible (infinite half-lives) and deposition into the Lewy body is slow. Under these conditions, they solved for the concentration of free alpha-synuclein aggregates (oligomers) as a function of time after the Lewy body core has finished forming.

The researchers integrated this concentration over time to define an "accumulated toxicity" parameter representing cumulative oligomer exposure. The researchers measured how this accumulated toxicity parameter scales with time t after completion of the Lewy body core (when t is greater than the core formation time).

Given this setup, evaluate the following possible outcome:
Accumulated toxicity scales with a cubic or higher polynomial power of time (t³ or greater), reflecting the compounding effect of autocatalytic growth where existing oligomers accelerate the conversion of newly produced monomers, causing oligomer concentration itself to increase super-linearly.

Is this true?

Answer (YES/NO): NO